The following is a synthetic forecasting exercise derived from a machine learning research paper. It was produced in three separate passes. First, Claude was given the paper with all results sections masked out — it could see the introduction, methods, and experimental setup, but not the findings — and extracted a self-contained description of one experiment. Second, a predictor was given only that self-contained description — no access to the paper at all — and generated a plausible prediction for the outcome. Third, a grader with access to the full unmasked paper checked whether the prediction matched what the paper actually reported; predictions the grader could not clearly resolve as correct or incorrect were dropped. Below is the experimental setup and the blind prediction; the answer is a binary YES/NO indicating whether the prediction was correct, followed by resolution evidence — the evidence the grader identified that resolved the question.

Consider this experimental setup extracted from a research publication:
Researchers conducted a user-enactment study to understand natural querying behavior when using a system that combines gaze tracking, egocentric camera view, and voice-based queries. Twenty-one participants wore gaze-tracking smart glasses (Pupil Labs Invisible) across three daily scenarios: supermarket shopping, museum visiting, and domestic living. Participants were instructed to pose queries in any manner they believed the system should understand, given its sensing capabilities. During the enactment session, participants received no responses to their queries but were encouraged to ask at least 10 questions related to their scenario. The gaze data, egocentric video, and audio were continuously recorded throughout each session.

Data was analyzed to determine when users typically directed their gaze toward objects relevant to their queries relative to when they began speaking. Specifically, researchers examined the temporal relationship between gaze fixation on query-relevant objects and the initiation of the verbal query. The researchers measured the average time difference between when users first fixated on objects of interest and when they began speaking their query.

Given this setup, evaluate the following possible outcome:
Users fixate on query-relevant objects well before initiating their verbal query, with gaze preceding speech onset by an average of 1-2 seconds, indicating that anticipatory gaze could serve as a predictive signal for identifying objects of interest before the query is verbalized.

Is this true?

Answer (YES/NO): NO